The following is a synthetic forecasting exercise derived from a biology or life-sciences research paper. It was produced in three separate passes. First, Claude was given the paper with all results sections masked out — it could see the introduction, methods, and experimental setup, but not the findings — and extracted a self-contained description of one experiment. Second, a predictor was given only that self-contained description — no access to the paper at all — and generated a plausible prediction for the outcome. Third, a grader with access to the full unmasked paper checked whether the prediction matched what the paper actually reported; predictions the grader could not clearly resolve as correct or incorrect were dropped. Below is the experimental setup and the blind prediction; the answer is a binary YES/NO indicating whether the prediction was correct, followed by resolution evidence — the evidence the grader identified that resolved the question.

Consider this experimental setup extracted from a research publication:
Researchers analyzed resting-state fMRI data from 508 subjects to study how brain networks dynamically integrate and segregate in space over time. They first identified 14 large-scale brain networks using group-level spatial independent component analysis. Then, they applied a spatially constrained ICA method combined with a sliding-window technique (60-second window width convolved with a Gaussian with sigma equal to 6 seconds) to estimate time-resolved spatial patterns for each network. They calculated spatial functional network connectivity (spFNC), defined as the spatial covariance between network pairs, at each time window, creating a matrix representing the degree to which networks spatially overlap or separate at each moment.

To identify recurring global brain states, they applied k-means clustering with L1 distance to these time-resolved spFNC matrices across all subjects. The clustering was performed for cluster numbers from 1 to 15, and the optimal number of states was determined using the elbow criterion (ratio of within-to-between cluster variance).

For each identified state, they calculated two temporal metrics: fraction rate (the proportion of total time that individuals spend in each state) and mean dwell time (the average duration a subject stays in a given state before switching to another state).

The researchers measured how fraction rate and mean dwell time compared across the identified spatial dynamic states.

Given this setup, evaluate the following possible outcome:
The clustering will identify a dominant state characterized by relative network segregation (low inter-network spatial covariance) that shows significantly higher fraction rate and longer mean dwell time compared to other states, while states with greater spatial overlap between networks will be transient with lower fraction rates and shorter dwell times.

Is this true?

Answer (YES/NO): NO